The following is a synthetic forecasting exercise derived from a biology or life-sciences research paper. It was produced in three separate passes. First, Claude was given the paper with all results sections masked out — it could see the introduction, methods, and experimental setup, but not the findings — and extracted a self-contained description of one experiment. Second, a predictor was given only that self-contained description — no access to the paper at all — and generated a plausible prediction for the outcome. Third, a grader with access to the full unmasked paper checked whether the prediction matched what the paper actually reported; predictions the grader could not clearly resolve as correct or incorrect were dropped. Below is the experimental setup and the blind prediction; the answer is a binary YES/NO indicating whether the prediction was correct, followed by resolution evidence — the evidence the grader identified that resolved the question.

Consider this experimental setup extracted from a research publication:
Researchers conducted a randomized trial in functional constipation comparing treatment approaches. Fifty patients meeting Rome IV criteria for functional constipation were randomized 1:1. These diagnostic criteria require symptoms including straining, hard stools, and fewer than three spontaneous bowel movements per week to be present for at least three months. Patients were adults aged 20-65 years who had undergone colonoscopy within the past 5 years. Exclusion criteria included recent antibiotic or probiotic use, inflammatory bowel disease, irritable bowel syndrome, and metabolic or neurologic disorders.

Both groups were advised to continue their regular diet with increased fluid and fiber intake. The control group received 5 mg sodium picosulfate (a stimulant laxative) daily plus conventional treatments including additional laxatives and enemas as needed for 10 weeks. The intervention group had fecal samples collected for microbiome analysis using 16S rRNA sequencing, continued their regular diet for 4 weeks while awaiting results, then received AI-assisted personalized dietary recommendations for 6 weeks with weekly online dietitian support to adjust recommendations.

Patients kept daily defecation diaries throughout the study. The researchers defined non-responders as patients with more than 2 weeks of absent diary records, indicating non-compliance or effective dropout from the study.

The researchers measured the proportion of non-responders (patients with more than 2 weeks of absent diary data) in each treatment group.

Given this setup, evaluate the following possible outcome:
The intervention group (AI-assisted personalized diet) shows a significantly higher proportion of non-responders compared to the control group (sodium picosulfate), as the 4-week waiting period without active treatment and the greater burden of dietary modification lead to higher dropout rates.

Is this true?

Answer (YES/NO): NO